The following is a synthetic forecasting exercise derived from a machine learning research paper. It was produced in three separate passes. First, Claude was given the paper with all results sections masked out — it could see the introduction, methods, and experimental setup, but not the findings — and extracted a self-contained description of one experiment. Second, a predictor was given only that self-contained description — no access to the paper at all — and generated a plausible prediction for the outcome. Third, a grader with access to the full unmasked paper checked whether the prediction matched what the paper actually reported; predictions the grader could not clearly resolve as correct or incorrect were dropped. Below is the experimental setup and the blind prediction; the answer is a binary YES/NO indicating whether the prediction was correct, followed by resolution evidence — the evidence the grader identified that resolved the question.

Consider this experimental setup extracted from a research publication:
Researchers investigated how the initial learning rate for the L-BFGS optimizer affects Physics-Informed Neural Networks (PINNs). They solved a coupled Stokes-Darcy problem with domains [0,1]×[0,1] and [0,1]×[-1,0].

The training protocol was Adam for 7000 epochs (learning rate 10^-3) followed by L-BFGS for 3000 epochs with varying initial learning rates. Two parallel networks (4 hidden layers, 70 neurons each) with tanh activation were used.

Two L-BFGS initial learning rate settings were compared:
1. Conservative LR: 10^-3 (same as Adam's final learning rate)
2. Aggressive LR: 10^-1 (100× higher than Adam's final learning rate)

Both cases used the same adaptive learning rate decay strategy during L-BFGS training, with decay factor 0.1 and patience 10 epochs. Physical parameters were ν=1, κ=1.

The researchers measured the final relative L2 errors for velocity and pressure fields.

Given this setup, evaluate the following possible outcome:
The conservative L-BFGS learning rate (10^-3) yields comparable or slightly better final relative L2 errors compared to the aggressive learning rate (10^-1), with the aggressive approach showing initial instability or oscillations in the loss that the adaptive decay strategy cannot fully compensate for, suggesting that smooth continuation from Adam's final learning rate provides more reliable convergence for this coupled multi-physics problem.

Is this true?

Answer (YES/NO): NO